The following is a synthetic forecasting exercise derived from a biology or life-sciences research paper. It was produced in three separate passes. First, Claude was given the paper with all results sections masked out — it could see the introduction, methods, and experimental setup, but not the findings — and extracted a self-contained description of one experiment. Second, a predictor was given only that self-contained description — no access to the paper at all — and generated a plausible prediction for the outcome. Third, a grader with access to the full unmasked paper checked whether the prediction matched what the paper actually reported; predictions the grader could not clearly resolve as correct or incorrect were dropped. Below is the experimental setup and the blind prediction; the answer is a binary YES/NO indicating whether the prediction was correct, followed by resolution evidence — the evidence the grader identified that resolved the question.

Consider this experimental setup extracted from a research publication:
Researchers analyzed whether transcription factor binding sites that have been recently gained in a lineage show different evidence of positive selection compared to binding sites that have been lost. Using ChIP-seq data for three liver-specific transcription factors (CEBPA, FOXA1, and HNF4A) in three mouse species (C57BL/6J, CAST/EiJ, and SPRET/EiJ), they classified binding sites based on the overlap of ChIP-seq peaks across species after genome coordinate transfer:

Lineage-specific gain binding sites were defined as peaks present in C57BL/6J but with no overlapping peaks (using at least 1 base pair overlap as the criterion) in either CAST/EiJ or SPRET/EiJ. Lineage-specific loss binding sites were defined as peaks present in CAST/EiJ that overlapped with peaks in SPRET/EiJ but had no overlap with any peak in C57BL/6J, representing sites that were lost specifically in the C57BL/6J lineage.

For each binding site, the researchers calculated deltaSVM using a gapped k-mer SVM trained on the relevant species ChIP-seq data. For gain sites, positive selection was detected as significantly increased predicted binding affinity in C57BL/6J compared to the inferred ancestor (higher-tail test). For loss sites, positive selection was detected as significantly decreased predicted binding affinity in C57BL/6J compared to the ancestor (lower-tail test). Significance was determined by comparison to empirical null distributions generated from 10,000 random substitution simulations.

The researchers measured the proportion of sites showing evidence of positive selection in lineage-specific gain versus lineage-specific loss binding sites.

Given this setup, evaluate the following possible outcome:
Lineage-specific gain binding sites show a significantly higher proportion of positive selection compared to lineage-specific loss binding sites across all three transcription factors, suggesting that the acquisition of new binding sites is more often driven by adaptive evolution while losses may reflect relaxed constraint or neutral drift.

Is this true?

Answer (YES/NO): YES